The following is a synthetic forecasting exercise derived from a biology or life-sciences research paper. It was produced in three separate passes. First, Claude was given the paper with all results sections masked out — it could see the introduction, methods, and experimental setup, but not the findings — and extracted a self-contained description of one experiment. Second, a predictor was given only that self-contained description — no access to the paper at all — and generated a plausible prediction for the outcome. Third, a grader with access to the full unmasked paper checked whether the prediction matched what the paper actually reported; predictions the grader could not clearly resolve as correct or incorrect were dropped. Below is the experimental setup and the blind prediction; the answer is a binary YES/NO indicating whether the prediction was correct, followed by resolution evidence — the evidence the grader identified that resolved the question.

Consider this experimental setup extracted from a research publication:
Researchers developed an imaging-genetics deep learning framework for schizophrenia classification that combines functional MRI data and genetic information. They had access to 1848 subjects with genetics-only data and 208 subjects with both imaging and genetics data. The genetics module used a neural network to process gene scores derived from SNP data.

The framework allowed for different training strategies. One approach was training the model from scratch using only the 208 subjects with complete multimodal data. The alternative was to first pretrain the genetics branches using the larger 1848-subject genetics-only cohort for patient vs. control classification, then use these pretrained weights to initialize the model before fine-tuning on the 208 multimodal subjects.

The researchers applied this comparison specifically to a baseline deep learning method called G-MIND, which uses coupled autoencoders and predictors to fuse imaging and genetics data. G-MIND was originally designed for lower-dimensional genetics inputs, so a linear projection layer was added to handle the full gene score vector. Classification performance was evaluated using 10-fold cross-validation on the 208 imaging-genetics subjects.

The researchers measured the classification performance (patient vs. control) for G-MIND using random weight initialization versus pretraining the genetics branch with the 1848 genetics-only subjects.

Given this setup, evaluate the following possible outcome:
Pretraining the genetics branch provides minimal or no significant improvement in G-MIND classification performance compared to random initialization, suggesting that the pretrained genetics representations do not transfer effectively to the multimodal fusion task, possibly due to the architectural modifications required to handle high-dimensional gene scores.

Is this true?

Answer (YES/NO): NO